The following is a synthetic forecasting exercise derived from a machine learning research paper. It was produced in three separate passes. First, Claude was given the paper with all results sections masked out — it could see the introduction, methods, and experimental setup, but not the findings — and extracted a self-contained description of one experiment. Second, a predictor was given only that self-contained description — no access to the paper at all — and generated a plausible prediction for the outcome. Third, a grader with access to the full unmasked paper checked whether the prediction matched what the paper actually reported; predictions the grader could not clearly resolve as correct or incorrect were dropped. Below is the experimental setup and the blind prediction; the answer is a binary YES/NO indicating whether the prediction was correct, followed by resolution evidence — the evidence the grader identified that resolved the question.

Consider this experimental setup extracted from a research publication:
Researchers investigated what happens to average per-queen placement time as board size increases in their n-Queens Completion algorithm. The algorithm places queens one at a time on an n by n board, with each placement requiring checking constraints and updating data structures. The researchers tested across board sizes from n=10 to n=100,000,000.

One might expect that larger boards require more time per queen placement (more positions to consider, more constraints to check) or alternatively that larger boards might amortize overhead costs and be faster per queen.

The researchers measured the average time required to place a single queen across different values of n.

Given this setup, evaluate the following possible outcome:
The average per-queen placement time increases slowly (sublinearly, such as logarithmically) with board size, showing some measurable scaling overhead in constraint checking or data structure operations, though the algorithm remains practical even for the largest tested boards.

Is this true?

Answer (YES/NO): NO